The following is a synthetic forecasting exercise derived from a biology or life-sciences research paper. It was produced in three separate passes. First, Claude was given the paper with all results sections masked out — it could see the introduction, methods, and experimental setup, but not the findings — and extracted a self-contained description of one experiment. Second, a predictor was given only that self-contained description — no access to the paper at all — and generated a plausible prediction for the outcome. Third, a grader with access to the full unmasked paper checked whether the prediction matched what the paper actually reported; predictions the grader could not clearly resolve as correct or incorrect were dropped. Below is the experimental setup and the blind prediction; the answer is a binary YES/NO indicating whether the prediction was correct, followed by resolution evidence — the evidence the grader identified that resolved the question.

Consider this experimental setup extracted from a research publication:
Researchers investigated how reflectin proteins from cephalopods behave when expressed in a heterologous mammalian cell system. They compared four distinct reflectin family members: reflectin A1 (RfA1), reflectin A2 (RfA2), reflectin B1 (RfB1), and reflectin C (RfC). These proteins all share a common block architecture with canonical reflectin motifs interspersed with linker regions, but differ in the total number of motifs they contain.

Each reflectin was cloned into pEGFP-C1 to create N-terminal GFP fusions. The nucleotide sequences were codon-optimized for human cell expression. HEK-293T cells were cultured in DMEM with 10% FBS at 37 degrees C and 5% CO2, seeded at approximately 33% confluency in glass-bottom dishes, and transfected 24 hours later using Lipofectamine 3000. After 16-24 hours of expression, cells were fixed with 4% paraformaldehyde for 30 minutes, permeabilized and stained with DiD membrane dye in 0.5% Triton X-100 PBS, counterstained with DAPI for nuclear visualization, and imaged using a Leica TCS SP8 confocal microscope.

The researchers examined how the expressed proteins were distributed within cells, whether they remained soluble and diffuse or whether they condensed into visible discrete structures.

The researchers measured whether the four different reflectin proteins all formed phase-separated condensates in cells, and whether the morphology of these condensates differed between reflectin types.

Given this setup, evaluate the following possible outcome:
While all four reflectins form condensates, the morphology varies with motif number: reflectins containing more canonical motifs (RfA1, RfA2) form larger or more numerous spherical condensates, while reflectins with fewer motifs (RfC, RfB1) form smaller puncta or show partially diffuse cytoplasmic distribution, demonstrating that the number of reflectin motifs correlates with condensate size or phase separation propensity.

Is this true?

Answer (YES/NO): NO